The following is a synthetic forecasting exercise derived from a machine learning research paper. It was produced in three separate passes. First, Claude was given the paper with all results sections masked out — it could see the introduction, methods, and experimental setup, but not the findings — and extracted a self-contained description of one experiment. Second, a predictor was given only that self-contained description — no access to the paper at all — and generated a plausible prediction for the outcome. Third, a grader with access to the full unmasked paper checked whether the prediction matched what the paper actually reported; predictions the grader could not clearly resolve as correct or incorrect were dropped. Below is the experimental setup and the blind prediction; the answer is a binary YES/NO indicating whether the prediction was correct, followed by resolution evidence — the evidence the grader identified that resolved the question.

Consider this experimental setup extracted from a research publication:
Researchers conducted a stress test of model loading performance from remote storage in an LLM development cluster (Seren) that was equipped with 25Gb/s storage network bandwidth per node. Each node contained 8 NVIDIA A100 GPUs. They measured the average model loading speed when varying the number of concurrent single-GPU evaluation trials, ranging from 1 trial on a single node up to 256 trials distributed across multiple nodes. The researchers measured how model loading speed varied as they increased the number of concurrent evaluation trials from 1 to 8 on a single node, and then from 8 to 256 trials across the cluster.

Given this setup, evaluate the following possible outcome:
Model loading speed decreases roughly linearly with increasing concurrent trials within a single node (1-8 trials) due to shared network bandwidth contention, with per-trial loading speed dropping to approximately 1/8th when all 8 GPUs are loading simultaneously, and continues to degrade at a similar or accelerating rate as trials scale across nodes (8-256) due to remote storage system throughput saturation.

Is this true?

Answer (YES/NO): NO